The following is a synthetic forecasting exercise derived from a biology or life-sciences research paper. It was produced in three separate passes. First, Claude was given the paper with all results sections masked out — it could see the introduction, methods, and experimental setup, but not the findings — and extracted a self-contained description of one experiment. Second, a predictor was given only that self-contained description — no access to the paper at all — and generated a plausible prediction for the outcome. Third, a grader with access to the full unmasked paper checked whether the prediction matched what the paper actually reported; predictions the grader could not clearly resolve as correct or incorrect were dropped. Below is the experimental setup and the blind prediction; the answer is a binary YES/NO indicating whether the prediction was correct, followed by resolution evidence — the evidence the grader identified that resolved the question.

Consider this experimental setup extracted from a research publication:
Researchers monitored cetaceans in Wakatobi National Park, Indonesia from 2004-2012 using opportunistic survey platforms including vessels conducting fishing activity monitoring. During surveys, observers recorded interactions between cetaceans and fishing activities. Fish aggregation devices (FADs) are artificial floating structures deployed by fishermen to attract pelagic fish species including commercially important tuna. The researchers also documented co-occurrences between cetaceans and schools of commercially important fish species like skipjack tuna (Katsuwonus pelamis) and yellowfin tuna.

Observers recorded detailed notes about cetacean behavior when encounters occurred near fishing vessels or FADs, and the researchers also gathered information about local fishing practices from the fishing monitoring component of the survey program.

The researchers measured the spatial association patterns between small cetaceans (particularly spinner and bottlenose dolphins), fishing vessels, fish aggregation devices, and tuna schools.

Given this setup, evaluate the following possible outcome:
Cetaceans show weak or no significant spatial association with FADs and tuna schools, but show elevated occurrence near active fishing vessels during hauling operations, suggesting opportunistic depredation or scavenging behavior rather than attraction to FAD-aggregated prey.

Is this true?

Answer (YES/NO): NO